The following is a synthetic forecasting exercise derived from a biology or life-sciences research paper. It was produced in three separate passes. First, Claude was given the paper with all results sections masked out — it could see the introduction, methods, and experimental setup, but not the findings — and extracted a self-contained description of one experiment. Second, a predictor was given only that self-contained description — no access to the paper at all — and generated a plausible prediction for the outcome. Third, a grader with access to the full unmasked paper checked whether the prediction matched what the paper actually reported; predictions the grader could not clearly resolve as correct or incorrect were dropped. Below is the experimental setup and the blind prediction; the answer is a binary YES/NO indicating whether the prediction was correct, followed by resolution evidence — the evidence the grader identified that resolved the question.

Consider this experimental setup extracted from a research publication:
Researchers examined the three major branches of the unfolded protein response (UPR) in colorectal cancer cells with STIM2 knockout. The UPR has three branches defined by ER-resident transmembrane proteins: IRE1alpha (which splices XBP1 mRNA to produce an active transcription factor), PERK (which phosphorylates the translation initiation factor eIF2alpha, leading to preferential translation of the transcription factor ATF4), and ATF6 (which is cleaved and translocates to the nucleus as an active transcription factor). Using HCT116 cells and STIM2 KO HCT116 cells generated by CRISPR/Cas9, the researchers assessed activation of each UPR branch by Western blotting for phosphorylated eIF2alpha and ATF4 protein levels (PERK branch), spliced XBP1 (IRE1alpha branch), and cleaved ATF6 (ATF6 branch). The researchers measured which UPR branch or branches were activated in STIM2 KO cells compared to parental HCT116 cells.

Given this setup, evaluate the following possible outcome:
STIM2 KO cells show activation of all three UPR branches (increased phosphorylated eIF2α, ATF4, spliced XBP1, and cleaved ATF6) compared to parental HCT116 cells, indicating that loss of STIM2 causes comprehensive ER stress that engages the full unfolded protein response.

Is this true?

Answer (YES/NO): NO